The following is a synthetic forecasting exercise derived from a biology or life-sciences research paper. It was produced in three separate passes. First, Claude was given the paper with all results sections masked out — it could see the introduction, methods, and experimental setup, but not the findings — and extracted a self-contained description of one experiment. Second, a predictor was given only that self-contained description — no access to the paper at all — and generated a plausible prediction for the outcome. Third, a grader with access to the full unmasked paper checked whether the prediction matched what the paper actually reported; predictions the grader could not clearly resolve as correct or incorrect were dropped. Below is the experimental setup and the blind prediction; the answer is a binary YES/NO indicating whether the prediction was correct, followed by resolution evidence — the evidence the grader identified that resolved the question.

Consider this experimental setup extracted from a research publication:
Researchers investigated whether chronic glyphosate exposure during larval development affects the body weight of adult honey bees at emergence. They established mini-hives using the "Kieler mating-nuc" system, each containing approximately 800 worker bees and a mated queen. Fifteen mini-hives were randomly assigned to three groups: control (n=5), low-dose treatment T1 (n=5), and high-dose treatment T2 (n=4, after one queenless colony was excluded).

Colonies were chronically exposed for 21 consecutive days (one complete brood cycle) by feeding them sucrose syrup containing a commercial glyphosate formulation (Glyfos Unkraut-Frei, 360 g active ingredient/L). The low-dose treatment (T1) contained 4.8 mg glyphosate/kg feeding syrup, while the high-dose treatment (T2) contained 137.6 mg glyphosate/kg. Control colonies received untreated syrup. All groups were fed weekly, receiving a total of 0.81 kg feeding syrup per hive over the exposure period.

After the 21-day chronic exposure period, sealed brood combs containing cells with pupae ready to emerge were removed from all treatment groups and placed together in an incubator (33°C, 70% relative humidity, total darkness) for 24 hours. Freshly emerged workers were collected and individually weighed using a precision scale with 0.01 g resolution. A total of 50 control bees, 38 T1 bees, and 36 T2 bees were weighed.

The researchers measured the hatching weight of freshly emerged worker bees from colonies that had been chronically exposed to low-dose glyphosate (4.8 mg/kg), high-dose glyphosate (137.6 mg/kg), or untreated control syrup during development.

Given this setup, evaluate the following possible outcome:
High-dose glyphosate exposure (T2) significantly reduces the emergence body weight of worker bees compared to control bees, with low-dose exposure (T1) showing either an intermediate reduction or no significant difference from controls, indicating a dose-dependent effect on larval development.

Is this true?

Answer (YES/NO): YES